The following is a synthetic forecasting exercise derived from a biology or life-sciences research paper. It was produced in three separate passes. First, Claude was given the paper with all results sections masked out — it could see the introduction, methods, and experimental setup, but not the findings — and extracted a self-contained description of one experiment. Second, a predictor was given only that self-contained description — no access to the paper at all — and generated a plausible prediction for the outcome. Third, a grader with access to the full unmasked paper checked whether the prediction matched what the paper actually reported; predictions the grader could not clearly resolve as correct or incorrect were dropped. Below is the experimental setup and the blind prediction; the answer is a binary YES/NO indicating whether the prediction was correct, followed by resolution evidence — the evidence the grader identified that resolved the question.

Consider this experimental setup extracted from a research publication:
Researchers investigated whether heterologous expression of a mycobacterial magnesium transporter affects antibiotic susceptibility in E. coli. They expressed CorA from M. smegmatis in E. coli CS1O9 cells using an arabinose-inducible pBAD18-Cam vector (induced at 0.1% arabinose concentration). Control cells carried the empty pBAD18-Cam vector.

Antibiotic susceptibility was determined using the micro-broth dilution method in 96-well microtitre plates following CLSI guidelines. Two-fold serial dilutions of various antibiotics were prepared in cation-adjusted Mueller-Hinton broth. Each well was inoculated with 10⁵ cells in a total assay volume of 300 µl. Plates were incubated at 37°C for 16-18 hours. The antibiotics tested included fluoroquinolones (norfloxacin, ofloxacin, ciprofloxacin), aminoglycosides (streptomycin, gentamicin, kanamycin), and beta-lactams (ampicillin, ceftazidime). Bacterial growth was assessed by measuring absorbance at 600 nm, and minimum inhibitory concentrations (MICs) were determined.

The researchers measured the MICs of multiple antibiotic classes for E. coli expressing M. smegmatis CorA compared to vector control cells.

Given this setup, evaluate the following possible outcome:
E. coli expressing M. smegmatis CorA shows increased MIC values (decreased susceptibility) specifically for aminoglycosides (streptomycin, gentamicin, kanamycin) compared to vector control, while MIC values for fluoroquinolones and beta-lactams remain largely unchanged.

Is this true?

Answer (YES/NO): NO